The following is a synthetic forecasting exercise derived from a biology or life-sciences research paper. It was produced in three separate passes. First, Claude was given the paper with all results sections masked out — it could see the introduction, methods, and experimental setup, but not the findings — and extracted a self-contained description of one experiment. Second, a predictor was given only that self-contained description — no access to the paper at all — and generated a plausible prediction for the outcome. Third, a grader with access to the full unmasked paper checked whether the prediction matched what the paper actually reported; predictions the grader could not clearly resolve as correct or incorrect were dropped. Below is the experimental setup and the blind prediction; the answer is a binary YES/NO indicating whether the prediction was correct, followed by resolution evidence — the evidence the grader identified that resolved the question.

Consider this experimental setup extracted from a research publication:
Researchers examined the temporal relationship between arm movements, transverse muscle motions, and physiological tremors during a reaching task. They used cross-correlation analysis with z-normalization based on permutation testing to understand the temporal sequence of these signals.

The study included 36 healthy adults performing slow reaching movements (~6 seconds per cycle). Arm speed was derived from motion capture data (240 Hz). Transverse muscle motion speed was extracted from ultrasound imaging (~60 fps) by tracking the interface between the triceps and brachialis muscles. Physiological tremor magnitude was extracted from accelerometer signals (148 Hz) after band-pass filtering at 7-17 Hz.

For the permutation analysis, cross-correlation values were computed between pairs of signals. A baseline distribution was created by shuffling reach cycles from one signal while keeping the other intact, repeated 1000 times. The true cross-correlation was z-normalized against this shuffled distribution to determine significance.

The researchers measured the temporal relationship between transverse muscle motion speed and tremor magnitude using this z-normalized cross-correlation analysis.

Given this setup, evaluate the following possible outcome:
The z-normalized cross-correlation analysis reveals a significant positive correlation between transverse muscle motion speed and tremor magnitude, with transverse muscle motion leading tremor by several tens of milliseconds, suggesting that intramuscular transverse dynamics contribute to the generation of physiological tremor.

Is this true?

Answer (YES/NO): NO